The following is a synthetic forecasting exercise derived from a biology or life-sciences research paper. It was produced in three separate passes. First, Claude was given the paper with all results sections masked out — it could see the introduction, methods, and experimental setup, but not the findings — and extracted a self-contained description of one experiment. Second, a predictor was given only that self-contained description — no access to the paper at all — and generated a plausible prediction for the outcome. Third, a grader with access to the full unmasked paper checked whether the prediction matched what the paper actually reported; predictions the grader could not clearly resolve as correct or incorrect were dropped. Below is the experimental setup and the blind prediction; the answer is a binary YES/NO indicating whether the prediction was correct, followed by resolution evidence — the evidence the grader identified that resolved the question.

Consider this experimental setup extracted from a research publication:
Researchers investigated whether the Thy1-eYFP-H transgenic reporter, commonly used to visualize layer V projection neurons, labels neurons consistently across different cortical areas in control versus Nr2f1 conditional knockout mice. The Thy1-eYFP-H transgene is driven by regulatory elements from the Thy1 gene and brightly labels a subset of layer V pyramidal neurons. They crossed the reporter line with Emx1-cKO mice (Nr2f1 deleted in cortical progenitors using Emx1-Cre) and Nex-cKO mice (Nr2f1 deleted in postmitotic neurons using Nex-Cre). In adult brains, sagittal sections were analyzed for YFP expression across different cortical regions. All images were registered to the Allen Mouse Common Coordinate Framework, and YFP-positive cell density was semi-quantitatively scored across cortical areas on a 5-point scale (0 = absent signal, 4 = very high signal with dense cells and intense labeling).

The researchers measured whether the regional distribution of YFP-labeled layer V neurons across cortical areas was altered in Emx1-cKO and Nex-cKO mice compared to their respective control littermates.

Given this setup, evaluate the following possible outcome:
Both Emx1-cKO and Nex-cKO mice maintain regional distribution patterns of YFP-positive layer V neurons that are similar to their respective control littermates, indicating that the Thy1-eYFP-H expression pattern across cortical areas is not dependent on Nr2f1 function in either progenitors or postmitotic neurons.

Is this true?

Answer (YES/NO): NO